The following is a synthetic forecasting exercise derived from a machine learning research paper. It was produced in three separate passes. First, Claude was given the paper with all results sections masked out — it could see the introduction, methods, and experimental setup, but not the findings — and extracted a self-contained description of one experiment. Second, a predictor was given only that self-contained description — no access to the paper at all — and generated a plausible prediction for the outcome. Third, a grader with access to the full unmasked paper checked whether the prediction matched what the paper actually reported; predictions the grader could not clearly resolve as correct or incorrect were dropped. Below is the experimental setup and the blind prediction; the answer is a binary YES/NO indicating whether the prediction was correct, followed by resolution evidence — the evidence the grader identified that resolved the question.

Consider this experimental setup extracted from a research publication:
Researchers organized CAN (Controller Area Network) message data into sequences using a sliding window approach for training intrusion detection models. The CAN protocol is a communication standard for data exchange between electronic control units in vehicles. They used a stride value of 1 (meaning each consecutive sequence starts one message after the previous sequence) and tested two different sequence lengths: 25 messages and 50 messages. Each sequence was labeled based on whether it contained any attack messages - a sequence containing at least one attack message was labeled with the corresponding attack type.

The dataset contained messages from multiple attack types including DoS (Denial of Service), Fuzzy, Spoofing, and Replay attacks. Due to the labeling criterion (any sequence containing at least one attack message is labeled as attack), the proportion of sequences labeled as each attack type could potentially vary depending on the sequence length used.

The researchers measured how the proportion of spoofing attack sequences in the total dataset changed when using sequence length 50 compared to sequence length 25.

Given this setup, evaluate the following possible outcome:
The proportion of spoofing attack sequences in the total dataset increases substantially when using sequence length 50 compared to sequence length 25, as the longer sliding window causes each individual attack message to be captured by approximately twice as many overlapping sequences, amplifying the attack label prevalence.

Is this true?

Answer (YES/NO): YES